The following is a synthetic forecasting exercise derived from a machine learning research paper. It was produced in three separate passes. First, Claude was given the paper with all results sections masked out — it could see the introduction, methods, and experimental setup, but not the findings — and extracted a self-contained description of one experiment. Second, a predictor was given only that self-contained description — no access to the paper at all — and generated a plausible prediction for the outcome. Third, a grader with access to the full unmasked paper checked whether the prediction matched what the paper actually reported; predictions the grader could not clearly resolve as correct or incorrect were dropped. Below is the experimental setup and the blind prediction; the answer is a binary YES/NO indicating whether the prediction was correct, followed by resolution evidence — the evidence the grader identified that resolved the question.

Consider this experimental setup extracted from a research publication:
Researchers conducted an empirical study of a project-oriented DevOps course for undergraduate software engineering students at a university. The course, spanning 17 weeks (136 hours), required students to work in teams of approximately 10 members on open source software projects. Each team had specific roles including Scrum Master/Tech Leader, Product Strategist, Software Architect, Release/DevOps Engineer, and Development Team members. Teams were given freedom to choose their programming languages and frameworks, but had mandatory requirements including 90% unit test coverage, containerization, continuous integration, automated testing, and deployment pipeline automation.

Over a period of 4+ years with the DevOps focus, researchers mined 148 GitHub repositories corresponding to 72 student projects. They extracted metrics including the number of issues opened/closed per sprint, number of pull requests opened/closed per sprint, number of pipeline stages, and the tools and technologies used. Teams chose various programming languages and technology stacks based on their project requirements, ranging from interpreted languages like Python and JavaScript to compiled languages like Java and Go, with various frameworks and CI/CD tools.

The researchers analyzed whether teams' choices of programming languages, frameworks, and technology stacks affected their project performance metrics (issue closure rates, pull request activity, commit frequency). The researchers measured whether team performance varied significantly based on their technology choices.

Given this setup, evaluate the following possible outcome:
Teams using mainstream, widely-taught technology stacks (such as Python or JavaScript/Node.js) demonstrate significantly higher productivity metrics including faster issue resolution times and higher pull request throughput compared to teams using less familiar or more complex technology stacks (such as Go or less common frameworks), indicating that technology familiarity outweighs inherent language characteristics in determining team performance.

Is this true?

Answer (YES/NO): NO